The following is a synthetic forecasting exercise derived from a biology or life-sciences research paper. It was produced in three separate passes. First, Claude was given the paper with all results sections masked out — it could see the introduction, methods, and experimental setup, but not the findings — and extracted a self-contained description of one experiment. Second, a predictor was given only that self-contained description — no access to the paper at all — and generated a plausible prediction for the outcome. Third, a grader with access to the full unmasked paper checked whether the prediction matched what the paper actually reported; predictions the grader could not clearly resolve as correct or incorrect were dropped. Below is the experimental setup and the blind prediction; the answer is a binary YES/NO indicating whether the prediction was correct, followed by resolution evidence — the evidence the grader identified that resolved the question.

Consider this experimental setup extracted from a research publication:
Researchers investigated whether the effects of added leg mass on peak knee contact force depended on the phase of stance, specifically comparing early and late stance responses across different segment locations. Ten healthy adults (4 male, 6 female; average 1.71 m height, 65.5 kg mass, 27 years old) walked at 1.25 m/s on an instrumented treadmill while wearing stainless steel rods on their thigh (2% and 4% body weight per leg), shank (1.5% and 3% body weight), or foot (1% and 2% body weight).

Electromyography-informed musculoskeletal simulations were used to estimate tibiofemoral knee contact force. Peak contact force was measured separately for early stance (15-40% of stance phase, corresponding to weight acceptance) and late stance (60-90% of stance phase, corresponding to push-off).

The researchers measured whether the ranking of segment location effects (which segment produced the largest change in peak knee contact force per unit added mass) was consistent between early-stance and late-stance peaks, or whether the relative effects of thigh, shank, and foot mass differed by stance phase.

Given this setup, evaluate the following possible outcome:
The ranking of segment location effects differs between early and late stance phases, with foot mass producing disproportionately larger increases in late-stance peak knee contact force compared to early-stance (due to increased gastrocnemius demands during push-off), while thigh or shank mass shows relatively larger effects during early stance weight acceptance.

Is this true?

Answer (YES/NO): NO